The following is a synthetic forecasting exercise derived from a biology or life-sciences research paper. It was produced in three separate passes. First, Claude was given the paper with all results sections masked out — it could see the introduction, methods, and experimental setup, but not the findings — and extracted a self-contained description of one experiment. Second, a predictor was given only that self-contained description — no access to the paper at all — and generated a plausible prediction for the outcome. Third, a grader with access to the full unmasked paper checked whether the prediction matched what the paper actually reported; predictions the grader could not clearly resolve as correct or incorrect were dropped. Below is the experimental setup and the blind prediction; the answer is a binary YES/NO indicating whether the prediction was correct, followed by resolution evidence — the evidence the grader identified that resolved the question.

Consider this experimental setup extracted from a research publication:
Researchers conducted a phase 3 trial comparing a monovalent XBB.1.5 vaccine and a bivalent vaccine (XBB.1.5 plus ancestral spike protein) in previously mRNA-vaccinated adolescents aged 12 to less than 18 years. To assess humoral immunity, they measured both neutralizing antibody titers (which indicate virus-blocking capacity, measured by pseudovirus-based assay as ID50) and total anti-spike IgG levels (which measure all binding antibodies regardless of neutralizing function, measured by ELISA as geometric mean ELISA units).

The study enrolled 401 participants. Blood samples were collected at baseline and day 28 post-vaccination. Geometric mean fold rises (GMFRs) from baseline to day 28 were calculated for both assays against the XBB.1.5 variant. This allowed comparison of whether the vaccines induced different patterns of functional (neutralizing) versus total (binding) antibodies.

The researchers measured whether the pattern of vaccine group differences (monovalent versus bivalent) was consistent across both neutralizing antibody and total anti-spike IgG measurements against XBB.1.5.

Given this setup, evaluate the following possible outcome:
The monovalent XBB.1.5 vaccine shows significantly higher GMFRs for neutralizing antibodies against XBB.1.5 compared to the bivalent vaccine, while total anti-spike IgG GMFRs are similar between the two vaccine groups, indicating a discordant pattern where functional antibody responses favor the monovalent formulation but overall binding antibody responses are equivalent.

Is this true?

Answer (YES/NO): YES